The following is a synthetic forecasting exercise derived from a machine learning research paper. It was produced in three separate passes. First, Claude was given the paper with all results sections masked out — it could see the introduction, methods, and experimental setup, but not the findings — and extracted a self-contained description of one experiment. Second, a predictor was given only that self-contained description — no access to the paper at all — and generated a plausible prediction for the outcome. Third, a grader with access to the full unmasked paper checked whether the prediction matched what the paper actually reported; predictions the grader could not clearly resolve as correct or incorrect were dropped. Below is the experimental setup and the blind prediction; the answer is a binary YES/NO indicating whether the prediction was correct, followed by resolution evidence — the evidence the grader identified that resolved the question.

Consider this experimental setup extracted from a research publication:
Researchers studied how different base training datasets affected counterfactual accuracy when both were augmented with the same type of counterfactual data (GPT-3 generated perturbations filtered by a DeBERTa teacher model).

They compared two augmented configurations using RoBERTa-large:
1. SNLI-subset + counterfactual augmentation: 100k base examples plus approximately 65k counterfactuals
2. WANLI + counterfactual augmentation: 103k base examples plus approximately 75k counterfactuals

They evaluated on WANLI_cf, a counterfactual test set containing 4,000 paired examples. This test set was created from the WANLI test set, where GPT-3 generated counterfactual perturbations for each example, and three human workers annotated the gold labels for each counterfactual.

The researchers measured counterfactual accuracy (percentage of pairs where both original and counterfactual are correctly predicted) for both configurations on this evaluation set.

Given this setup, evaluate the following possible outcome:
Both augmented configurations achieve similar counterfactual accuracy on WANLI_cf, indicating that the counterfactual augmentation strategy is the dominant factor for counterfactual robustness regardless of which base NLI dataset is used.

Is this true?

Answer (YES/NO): NO